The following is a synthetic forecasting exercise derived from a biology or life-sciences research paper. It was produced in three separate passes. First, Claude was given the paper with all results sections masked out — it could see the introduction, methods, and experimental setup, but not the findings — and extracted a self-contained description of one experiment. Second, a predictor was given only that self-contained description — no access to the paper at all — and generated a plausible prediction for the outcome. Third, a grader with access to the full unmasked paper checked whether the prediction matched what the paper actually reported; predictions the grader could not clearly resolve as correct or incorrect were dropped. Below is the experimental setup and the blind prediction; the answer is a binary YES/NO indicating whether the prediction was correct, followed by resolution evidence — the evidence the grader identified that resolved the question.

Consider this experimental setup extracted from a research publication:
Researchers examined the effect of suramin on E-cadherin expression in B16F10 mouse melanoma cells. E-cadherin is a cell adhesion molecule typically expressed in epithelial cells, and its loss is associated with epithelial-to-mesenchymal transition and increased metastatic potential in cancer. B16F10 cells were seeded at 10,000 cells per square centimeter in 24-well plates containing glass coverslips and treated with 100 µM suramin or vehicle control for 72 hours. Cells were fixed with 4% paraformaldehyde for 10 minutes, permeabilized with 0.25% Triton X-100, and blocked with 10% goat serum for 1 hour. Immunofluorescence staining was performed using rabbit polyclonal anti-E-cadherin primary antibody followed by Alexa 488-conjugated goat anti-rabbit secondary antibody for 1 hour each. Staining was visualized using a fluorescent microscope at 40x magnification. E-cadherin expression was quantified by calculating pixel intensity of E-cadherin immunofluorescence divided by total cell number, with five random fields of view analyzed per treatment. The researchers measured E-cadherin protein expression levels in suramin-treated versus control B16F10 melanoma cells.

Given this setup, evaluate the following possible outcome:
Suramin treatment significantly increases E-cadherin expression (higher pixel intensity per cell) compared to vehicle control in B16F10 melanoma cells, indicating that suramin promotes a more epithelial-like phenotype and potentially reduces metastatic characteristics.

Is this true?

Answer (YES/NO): YES